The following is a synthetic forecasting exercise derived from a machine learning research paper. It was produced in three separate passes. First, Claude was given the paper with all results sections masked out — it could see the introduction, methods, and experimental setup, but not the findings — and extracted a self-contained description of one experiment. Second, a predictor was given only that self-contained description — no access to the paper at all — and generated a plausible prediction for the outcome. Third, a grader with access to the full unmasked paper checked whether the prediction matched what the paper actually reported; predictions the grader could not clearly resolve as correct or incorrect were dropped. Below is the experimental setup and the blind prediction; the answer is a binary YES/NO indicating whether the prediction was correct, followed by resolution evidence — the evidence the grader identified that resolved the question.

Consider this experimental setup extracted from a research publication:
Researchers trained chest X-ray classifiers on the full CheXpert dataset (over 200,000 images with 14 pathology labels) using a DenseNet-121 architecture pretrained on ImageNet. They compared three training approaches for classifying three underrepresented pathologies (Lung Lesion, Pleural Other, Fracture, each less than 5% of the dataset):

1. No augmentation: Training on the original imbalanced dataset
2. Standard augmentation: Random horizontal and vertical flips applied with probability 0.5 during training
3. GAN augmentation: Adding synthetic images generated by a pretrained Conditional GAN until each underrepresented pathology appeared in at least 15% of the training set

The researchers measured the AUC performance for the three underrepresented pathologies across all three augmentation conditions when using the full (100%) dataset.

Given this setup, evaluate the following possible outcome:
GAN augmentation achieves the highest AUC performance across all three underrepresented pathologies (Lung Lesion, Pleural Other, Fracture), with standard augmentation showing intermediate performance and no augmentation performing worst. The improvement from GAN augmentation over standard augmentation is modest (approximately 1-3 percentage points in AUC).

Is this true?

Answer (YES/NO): NO